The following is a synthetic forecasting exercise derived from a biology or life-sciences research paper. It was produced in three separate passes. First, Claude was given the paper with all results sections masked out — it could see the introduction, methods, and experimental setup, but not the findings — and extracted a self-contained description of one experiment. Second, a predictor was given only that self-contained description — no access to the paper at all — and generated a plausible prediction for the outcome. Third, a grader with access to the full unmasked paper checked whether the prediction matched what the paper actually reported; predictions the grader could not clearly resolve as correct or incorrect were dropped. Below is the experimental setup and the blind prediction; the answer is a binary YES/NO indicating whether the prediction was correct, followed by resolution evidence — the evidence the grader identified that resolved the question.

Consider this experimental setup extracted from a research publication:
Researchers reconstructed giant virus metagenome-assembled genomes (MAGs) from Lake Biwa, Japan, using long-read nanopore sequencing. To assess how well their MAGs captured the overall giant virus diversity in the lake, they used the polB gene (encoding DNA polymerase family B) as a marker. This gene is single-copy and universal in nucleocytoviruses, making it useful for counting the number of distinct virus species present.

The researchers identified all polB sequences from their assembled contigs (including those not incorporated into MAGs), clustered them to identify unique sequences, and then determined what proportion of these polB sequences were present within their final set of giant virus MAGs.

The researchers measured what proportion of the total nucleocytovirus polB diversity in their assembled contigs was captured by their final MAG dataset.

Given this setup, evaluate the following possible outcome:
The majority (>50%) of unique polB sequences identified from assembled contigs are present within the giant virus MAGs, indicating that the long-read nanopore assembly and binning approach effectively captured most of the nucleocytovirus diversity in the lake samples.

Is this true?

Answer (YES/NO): YES